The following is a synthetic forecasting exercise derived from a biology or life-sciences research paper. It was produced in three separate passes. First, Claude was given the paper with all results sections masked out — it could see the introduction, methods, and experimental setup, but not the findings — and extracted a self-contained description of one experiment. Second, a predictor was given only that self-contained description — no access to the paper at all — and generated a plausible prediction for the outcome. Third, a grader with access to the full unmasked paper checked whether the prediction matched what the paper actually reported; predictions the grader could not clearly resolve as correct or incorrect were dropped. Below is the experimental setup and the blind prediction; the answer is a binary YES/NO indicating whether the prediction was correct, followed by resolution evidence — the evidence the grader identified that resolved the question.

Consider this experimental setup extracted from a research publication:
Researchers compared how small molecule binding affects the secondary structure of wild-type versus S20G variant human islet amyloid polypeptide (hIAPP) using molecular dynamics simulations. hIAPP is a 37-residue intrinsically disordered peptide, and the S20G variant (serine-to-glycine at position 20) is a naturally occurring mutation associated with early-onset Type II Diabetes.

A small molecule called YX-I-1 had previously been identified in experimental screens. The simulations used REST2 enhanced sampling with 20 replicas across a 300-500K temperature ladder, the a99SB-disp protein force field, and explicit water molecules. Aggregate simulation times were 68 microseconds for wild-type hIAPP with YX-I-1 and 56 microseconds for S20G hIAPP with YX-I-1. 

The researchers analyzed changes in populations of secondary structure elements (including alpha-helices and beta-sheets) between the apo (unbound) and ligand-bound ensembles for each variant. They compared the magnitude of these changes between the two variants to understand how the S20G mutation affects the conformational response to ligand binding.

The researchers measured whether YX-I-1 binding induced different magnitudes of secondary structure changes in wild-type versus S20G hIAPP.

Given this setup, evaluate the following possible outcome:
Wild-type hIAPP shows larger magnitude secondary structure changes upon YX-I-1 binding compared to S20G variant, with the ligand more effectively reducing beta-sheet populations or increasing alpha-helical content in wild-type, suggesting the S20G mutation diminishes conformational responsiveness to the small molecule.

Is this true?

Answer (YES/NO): YES